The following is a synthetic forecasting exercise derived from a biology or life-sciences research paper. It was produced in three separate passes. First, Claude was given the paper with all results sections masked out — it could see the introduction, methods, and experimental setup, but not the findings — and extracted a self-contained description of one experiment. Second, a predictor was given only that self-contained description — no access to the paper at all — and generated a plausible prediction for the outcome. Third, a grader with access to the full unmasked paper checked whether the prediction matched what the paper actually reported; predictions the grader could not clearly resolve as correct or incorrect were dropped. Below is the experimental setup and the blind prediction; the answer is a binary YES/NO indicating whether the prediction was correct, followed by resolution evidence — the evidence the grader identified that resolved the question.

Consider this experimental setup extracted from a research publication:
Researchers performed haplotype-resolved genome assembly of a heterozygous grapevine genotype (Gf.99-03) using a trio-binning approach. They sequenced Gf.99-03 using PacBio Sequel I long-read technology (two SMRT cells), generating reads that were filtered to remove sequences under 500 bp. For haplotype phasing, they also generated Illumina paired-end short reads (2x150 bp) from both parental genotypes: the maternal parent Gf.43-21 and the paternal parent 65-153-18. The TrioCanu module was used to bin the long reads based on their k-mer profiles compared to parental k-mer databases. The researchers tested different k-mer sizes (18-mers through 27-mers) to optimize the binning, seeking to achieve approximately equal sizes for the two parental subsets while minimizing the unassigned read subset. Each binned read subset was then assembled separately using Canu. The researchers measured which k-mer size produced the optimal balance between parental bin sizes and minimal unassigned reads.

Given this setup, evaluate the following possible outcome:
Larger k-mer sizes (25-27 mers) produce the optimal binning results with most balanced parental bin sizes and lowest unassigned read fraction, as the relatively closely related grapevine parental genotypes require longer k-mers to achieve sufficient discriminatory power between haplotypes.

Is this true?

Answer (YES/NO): NO